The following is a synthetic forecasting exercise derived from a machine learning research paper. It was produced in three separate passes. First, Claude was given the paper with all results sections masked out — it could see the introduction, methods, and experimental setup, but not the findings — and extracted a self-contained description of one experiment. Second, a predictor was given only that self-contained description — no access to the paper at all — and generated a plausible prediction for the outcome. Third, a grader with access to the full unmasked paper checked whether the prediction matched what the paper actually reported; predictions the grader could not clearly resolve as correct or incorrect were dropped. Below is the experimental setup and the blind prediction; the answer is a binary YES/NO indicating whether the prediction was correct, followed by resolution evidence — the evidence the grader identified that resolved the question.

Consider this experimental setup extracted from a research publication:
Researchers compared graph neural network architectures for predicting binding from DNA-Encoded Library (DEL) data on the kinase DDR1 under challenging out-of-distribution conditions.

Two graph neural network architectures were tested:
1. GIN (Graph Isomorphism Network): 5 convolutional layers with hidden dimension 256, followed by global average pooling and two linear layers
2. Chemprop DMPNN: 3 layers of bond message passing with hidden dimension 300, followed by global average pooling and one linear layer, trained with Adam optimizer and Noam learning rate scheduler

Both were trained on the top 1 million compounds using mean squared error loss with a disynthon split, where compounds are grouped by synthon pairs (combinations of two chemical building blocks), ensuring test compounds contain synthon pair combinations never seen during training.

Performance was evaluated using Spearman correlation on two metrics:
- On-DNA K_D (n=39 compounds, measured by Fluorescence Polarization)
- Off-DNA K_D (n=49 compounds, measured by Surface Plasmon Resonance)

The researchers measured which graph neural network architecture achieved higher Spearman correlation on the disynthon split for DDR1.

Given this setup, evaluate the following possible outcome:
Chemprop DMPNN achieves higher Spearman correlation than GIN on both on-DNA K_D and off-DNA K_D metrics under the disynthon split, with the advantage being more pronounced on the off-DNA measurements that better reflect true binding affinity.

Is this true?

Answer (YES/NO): YES